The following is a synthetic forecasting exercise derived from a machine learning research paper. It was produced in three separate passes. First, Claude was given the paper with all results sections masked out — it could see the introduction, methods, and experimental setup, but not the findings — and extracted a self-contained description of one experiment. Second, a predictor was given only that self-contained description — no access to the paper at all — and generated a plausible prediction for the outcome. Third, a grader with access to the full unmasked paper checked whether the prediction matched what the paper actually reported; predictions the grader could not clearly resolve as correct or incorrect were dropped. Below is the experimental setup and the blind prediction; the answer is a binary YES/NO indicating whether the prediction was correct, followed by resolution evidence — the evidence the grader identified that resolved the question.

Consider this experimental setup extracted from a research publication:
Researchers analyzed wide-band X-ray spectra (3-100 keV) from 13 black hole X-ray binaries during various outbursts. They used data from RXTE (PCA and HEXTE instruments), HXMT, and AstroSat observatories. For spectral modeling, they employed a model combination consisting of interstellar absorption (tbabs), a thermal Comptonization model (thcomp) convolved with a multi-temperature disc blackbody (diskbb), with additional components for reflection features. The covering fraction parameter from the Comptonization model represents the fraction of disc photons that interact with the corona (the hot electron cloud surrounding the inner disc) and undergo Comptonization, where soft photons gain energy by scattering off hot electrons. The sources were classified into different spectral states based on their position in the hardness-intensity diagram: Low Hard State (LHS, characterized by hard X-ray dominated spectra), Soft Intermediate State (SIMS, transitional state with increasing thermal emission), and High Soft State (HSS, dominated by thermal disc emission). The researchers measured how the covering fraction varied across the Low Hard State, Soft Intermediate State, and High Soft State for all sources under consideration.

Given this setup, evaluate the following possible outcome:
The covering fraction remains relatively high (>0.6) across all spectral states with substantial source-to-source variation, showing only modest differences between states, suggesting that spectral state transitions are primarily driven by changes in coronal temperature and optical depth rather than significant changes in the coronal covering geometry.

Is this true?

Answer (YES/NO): NO